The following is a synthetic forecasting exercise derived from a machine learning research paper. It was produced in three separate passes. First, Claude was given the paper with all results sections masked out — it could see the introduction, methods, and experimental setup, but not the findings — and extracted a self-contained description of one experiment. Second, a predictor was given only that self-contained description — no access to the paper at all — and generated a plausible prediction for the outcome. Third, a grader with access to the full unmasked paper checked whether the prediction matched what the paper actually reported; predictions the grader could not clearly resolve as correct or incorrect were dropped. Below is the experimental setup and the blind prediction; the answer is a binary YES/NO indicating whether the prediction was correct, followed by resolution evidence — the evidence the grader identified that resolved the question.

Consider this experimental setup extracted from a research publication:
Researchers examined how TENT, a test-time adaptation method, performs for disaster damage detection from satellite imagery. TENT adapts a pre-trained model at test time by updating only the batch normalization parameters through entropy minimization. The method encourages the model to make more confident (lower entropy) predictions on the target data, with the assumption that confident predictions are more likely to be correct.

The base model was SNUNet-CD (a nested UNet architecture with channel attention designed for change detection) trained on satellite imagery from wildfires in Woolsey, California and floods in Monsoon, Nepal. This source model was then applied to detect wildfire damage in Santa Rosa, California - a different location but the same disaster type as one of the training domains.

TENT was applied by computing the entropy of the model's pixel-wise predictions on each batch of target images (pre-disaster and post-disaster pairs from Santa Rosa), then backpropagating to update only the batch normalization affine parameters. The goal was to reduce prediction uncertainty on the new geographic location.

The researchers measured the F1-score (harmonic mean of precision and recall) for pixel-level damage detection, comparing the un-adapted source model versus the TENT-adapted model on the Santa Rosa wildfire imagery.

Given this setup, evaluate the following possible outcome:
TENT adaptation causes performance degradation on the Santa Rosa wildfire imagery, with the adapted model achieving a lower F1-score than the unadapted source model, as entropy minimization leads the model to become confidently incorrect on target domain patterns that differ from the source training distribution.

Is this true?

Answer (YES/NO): YES